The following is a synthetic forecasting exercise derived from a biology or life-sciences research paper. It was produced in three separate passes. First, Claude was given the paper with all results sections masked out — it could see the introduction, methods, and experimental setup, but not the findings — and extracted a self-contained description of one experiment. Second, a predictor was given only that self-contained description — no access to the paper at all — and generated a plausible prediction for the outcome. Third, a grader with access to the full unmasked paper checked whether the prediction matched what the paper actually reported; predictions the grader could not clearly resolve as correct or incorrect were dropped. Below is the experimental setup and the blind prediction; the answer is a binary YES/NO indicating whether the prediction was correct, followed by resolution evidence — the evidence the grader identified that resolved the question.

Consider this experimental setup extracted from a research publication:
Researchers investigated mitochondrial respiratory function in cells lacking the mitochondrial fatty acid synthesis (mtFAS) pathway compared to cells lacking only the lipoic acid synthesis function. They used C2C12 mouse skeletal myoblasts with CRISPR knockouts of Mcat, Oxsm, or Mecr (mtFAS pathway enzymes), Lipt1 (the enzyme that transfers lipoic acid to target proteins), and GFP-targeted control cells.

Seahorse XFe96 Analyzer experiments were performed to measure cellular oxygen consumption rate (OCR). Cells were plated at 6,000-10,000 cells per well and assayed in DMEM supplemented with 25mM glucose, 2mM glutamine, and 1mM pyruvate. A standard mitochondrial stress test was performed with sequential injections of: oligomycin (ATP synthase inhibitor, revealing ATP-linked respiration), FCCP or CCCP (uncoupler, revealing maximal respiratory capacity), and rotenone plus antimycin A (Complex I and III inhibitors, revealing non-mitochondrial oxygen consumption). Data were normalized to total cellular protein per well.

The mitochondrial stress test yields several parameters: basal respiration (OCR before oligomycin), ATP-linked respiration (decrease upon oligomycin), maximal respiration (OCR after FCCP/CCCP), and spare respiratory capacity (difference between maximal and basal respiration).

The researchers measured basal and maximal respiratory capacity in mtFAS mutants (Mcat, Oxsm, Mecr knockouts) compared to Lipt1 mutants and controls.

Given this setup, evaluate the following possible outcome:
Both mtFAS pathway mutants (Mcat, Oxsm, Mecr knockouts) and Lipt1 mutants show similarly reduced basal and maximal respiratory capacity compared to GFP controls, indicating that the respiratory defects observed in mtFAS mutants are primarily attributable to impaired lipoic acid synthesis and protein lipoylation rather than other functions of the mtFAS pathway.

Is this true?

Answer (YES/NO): NO